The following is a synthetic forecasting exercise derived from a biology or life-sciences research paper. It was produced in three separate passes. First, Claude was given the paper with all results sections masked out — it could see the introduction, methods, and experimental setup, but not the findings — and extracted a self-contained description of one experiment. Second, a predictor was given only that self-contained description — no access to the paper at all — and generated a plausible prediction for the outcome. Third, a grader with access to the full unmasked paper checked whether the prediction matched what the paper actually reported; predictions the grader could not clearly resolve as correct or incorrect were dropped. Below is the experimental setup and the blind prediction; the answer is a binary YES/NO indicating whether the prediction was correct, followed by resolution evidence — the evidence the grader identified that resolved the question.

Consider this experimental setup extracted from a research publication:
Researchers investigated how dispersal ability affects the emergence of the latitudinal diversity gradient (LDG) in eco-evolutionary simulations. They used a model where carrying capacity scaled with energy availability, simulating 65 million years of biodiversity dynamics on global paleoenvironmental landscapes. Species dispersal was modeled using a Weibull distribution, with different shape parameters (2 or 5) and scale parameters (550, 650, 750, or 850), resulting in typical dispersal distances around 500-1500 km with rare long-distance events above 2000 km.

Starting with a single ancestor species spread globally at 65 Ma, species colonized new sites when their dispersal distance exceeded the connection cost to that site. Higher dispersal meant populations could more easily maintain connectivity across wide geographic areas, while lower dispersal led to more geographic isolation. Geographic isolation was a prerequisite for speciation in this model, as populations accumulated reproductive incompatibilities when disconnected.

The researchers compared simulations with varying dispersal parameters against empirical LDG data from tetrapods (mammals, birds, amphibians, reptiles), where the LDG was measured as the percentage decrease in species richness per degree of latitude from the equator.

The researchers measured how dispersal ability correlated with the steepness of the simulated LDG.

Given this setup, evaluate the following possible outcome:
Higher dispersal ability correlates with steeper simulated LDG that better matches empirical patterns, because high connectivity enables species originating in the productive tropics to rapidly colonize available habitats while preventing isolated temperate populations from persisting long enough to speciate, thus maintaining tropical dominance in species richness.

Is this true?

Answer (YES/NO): NO